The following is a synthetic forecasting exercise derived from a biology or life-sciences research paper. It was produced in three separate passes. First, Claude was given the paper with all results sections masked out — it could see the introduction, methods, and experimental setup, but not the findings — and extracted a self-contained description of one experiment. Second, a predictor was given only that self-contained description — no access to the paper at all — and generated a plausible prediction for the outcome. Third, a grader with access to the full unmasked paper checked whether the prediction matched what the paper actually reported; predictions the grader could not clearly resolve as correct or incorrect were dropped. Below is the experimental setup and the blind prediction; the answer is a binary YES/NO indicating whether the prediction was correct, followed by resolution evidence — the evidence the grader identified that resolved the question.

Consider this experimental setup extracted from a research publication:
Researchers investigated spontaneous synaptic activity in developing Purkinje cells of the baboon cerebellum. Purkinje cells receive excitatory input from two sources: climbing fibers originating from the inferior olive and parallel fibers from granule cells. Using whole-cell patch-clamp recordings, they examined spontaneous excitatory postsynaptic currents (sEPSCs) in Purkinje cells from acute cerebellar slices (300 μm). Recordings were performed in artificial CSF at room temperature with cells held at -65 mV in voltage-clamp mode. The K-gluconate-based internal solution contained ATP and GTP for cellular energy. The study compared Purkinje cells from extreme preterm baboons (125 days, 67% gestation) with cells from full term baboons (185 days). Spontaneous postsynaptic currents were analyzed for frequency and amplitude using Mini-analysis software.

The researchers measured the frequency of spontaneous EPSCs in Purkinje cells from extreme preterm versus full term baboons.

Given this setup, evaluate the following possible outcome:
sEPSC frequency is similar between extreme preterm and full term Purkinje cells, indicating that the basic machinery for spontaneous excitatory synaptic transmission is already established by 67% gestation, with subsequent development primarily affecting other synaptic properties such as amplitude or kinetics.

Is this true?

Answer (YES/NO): NO